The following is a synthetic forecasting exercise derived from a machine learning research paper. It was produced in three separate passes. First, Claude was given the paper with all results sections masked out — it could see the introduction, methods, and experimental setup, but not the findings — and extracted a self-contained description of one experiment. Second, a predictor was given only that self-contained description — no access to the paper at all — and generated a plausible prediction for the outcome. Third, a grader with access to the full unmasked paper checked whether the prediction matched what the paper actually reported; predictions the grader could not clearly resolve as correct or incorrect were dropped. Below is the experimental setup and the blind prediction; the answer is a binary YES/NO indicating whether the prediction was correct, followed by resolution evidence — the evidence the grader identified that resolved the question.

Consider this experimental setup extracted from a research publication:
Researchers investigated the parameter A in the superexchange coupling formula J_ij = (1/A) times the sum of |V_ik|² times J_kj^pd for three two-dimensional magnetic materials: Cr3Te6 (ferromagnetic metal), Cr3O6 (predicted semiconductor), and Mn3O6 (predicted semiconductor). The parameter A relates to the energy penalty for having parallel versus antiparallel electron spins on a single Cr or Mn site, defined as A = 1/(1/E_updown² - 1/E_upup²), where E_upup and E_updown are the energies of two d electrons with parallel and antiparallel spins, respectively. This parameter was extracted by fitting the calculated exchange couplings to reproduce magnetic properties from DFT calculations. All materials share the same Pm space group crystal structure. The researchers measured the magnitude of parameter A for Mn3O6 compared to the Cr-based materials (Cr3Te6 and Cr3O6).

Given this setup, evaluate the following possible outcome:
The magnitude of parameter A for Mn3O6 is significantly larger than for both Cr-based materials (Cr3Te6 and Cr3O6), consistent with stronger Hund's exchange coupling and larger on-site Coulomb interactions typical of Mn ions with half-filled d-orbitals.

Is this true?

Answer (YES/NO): YES